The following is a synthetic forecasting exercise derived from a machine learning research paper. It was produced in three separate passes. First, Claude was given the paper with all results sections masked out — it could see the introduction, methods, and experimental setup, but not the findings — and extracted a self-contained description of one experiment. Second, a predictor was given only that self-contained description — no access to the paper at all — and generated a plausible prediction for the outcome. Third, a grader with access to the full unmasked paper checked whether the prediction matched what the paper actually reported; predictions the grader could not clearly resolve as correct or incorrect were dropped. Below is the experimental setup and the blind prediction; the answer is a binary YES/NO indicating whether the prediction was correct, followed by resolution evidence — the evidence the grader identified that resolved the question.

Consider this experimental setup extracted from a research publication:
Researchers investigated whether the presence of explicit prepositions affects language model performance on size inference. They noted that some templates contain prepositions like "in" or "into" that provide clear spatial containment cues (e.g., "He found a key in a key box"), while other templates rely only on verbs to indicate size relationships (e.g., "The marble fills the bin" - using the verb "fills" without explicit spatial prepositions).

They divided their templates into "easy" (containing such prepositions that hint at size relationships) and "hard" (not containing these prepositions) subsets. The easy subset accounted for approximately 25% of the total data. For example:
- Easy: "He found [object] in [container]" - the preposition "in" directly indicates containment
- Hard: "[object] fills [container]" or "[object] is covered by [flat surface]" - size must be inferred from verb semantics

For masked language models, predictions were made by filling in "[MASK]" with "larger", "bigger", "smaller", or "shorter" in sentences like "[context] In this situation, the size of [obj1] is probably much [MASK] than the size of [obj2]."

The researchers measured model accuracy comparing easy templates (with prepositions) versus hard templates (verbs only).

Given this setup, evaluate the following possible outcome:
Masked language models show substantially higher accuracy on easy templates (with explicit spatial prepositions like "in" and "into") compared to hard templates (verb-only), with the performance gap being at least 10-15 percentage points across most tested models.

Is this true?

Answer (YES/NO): NO